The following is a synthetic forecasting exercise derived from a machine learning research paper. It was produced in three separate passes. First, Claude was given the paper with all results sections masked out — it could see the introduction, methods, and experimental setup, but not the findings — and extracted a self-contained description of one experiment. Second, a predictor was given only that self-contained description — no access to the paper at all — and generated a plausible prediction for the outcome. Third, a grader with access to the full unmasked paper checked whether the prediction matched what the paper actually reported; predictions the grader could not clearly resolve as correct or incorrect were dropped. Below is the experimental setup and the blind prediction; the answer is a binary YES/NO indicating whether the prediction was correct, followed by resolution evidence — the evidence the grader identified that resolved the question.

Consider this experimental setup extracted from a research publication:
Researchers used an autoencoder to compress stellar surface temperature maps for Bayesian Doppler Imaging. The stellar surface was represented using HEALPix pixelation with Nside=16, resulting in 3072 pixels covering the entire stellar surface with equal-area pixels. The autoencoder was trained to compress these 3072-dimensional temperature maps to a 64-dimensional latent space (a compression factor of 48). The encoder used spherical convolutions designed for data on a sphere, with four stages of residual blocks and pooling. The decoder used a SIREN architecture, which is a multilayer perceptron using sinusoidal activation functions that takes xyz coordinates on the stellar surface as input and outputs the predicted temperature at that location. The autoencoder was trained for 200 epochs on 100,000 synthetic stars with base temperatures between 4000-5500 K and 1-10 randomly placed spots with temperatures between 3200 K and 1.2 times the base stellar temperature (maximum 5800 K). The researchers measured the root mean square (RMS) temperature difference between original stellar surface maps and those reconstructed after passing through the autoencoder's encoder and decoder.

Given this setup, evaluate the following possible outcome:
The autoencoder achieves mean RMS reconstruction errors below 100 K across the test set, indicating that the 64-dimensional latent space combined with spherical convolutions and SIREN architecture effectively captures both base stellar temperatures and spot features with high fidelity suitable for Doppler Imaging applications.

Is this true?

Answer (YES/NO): YES